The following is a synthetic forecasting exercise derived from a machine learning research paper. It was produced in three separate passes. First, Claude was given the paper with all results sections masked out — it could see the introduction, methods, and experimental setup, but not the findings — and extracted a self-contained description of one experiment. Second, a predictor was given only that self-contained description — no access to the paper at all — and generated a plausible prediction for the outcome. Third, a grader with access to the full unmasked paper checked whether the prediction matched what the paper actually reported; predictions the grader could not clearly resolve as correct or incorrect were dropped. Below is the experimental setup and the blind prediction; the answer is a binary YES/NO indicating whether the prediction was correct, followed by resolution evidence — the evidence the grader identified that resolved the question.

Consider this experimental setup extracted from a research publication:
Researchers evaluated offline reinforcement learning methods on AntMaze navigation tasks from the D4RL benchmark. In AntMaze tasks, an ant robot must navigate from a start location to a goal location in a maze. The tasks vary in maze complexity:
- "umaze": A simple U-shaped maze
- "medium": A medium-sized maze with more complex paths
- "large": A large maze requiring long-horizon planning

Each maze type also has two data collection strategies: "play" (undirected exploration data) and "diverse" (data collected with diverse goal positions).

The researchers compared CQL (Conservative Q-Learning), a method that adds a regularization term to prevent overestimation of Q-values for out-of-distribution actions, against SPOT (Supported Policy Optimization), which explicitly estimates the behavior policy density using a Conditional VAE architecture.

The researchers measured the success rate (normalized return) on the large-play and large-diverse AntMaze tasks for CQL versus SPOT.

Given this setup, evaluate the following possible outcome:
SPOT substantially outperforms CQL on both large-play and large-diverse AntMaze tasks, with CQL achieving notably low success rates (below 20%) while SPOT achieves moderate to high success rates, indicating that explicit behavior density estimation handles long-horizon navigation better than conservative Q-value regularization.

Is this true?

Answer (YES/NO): YES